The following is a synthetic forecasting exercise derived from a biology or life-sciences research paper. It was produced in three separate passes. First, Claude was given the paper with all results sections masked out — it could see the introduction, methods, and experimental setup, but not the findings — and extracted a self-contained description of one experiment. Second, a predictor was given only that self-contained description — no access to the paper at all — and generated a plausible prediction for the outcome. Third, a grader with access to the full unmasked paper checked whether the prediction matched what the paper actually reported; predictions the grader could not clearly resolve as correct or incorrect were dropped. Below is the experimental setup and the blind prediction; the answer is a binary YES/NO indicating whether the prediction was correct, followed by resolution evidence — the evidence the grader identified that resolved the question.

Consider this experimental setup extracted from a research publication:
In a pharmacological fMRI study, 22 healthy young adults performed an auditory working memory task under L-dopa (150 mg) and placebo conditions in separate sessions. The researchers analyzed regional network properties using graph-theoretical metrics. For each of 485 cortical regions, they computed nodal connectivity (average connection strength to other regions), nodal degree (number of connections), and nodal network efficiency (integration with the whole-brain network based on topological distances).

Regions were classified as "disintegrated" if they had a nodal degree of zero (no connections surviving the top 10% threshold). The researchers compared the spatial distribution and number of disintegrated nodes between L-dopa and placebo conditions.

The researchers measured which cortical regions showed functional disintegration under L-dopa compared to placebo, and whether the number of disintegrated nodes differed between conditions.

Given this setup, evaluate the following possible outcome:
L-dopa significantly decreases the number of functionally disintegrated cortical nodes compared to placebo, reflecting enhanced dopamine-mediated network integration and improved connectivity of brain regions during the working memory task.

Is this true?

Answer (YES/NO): NO